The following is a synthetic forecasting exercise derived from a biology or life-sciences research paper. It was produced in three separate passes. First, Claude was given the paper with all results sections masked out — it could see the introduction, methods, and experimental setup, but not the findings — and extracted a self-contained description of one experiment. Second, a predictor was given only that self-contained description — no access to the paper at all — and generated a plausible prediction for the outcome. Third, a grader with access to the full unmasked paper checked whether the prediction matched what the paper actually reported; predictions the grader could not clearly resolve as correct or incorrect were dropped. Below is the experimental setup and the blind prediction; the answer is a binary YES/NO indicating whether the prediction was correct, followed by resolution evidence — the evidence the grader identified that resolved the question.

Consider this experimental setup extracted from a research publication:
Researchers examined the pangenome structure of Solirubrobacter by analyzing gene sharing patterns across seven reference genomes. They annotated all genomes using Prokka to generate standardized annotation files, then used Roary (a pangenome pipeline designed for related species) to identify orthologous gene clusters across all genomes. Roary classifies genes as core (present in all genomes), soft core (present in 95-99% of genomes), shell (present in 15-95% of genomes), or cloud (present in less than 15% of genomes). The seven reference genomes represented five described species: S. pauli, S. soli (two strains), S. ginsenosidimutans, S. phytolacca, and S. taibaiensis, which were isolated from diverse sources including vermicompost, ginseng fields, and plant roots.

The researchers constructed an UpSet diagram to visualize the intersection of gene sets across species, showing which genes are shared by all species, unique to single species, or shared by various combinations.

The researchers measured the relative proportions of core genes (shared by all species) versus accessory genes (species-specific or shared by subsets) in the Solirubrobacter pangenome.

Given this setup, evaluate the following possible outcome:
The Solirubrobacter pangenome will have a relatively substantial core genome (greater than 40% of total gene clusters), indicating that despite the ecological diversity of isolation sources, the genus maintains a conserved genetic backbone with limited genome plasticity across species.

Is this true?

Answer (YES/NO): NO